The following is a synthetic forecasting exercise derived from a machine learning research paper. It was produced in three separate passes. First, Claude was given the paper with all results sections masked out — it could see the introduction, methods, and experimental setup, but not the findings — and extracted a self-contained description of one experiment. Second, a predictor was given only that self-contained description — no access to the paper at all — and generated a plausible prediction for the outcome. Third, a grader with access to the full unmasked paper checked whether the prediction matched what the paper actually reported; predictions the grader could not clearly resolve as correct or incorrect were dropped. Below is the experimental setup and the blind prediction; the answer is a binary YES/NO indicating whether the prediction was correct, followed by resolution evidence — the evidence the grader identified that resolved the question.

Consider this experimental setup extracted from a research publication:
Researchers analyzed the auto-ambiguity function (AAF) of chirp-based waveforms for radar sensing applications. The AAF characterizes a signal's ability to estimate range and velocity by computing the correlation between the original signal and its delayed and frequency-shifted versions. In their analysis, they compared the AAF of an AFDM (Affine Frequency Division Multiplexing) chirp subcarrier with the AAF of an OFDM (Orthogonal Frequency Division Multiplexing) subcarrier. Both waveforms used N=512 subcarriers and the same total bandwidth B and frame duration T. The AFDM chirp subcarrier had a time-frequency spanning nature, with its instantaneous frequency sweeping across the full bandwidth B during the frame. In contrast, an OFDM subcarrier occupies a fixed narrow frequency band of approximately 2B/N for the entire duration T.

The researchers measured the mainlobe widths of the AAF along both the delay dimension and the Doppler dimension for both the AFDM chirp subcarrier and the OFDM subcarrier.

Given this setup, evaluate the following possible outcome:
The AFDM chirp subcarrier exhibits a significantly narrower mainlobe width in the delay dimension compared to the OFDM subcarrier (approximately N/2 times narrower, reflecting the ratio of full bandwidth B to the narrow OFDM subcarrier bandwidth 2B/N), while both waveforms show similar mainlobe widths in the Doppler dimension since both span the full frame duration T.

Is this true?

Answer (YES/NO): NO